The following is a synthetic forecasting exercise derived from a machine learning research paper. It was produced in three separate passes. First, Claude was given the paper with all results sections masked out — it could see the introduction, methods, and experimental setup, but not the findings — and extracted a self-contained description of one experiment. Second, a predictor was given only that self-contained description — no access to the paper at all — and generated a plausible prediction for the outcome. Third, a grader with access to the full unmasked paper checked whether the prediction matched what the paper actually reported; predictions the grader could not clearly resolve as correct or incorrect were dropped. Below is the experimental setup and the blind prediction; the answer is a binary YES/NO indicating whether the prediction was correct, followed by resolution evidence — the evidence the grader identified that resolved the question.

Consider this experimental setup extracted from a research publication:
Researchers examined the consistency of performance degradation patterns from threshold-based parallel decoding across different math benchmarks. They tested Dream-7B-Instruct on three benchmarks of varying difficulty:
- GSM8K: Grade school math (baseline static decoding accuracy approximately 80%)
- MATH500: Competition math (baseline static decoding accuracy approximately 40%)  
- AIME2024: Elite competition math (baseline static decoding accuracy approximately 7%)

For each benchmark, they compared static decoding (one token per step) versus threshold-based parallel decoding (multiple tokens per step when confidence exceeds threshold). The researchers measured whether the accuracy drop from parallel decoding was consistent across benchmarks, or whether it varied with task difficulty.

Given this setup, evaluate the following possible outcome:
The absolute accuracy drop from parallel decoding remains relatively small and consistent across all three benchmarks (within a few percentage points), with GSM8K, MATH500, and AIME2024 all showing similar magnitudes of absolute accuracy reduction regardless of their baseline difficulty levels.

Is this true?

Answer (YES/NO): NO